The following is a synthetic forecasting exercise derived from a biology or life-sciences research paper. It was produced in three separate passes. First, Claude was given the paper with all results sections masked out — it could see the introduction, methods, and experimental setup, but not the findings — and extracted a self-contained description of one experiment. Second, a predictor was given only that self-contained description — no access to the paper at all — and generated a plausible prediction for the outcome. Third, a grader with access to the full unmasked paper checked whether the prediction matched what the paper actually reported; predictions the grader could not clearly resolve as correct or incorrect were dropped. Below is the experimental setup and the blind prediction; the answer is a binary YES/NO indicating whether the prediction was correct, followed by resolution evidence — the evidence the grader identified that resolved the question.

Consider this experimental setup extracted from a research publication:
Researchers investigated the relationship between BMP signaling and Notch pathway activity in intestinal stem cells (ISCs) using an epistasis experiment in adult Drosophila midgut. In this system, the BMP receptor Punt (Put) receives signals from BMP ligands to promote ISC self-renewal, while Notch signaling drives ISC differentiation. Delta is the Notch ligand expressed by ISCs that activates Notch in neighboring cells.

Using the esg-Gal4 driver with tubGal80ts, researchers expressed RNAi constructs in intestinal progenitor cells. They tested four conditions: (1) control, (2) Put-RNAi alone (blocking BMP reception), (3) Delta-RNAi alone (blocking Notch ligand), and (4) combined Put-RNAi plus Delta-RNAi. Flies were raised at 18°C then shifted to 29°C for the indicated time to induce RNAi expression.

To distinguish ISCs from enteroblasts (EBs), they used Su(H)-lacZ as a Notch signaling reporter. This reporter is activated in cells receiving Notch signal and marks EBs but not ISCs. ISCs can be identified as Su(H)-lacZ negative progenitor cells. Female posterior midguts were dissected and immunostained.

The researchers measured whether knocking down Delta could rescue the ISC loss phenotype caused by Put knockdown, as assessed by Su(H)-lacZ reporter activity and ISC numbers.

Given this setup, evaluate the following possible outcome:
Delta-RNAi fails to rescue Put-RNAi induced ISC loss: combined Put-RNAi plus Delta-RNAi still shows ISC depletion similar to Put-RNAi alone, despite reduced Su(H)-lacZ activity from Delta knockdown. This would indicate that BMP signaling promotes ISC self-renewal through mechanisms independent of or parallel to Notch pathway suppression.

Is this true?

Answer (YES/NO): NO